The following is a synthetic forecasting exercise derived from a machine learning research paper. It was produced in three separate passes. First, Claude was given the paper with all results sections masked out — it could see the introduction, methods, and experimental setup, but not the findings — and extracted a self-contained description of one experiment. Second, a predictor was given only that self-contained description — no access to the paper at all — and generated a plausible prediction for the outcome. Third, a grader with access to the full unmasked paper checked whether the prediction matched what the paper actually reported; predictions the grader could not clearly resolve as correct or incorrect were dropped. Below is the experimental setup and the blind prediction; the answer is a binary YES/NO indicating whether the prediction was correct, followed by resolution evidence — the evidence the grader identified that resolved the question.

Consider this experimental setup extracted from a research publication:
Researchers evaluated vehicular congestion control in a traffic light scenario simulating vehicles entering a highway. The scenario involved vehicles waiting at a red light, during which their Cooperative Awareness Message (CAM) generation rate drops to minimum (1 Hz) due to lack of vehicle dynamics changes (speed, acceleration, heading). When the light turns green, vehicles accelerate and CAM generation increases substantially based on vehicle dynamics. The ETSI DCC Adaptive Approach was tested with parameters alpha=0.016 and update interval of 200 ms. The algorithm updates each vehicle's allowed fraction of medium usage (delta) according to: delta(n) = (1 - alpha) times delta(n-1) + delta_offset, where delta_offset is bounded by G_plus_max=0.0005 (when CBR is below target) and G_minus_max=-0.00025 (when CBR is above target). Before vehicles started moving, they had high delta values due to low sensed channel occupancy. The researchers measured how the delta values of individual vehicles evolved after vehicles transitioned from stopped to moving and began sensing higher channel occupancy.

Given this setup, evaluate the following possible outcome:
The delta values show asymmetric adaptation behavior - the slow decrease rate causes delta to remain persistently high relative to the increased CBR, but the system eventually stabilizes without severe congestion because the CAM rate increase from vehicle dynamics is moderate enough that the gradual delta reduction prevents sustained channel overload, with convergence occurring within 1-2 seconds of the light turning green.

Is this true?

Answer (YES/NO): NO